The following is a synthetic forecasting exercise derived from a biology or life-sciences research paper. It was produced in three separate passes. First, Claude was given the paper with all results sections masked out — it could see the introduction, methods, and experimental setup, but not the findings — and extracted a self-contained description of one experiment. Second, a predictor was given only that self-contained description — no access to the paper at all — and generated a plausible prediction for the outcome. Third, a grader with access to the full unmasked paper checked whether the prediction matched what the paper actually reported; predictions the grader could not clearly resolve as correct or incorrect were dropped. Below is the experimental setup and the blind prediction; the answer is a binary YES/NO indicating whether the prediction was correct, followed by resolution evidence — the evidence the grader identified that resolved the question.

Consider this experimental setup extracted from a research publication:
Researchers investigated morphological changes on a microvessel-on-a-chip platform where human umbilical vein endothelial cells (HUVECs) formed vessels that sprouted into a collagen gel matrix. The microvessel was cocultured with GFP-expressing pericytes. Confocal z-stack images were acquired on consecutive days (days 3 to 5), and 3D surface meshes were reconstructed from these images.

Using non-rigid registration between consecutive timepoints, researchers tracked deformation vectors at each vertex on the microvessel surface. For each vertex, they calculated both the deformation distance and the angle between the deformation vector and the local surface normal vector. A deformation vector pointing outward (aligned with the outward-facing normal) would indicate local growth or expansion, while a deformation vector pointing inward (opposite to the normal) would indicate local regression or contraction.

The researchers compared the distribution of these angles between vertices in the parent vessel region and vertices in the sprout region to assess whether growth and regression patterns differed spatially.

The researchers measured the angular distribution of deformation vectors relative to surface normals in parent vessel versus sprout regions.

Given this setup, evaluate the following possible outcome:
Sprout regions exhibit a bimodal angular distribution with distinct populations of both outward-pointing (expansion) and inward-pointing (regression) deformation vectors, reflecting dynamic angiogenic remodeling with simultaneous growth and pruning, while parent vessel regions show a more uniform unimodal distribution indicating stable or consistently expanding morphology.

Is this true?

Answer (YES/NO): NO